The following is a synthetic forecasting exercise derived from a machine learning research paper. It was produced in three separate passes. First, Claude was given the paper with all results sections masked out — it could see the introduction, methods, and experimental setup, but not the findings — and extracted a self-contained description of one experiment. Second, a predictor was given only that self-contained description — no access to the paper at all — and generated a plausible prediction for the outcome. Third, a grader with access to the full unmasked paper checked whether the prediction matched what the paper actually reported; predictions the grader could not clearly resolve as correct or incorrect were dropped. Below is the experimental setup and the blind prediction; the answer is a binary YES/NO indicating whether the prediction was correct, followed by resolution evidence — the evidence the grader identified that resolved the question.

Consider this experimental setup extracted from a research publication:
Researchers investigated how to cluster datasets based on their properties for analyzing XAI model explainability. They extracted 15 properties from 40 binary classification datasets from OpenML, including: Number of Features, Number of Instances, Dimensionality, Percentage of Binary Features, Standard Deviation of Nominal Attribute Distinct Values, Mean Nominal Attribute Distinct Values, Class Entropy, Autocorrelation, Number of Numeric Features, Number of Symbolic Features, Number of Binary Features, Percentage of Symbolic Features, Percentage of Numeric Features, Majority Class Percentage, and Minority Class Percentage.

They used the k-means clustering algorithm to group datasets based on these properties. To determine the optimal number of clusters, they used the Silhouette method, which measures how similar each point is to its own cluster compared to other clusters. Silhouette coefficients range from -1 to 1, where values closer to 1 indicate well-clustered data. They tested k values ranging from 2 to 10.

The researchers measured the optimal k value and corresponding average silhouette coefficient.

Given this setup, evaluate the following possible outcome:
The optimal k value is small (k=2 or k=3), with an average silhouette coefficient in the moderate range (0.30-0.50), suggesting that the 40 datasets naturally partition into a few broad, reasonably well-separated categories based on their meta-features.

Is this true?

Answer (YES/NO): NO